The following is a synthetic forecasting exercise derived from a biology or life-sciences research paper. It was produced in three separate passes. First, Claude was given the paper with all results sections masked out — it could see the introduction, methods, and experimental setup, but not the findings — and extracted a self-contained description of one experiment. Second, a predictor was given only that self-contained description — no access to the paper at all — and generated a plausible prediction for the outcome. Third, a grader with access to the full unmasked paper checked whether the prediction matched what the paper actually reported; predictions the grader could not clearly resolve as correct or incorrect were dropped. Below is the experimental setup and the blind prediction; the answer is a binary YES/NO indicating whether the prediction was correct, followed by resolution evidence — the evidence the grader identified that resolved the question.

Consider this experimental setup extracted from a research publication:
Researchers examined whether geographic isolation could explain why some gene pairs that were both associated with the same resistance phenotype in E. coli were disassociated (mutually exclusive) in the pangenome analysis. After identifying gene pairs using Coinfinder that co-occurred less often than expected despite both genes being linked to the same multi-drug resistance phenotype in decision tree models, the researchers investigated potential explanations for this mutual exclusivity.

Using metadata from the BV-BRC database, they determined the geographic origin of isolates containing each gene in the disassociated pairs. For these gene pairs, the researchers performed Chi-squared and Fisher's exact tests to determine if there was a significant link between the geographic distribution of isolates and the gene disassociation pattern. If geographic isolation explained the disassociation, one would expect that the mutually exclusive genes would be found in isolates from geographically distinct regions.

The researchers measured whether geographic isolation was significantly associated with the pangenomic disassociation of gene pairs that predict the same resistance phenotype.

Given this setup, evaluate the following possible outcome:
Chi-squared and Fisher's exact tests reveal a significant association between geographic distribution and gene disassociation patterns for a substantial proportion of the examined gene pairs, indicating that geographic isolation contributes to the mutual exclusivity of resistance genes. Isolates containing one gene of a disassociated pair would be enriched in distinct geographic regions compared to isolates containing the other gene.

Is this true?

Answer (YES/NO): NO